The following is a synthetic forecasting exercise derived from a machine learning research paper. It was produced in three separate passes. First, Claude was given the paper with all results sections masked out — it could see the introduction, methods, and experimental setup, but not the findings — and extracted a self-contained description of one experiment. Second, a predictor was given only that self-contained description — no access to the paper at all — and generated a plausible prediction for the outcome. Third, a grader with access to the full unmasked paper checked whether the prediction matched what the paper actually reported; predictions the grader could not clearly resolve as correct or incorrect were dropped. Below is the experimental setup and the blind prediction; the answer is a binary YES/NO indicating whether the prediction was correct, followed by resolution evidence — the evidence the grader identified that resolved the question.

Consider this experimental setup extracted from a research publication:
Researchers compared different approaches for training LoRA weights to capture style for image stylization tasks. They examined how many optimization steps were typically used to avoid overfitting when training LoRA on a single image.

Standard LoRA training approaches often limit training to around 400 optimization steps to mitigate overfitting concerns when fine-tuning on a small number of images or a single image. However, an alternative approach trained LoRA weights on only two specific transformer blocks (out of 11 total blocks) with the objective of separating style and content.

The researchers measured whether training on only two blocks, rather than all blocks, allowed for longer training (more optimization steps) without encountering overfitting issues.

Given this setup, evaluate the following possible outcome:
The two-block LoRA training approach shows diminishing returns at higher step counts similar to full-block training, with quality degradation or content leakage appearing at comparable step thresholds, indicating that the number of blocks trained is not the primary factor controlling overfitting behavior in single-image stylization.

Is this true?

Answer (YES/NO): NO